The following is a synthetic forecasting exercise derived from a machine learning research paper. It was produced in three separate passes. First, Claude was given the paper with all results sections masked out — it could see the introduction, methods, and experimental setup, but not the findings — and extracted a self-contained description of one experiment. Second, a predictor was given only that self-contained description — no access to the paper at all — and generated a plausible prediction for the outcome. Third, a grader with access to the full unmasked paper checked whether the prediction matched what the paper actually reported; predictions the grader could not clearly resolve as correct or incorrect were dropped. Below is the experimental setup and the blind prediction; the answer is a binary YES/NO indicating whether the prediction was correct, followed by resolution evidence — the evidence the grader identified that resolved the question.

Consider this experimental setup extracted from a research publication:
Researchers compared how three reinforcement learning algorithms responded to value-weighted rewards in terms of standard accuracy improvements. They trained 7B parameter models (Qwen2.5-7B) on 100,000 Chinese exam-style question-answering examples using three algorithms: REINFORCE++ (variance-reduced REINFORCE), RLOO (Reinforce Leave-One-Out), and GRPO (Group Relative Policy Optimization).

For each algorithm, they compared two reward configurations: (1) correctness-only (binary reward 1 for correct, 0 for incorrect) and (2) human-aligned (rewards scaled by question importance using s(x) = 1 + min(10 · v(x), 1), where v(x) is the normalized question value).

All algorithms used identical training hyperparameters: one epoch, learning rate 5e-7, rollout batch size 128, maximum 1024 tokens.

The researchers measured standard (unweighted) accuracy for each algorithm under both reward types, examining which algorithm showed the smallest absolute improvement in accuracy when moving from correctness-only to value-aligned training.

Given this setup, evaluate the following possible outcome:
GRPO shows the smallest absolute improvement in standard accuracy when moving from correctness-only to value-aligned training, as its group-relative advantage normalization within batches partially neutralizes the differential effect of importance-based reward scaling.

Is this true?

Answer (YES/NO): YES